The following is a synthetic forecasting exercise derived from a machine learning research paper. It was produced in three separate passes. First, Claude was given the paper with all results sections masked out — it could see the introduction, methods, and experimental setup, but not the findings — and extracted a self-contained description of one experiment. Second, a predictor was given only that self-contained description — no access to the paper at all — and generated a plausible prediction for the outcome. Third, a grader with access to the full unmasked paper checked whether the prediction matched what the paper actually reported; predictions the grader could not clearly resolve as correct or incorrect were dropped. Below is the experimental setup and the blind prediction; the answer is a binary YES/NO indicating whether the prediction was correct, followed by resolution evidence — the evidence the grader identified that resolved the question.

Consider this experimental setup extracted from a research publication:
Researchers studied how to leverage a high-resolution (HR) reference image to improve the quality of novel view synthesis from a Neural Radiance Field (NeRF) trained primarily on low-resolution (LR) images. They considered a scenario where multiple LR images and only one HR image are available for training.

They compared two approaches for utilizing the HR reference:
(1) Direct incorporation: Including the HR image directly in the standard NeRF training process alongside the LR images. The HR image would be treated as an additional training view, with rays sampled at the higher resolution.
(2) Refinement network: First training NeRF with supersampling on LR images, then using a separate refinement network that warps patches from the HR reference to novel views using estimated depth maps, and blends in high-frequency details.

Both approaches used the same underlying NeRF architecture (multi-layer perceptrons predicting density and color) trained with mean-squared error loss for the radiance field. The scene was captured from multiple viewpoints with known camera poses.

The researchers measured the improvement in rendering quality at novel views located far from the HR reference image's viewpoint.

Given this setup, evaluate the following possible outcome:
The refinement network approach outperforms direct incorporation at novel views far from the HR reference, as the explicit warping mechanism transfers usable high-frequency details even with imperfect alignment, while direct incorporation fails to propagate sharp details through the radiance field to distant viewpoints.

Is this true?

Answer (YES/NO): YES